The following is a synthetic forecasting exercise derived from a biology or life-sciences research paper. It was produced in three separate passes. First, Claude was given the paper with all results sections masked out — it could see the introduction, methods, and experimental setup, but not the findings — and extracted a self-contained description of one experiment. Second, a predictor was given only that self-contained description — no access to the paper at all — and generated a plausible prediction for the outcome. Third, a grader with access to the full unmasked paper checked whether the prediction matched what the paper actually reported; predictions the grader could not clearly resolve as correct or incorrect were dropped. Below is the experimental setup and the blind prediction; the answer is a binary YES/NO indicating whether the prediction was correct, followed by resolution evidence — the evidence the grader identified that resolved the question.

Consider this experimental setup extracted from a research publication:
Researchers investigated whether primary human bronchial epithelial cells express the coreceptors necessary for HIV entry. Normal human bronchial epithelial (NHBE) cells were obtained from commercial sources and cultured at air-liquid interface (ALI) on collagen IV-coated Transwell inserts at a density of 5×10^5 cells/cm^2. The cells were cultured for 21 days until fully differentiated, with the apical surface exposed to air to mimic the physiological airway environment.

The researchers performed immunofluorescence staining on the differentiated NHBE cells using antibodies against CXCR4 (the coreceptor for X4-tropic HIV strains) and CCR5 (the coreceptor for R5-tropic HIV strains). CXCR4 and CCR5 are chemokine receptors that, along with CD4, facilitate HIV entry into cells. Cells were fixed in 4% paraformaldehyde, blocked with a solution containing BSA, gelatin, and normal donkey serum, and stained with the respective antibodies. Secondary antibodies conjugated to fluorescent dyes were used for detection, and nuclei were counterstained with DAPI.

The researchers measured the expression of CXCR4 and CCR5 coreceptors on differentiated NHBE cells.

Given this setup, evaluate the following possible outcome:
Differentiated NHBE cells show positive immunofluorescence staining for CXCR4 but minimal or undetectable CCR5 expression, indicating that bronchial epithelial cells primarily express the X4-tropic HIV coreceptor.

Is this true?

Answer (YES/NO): YES